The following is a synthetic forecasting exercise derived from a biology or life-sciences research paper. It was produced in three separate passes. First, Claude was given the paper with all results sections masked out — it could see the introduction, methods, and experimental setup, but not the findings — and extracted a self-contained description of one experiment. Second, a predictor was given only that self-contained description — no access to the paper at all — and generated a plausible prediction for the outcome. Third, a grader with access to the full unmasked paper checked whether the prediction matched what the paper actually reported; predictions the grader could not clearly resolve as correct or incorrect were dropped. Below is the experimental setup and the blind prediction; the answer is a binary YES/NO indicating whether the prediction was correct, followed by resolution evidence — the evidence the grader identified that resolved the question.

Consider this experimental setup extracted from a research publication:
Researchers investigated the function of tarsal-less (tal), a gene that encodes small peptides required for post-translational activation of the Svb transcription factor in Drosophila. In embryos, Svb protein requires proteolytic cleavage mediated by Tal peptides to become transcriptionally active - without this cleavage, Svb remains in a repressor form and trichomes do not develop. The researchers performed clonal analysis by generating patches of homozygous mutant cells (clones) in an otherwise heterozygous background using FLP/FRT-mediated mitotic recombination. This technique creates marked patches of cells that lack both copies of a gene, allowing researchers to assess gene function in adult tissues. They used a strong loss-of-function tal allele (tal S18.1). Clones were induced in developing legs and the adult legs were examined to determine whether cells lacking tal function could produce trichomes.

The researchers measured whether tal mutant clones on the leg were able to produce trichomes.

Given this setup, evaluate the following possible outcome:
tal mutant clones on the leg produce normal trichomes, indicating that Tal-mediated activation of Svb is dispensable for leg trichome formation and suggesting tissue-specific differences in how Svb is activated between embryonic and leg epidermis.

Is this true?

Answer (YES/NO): NO